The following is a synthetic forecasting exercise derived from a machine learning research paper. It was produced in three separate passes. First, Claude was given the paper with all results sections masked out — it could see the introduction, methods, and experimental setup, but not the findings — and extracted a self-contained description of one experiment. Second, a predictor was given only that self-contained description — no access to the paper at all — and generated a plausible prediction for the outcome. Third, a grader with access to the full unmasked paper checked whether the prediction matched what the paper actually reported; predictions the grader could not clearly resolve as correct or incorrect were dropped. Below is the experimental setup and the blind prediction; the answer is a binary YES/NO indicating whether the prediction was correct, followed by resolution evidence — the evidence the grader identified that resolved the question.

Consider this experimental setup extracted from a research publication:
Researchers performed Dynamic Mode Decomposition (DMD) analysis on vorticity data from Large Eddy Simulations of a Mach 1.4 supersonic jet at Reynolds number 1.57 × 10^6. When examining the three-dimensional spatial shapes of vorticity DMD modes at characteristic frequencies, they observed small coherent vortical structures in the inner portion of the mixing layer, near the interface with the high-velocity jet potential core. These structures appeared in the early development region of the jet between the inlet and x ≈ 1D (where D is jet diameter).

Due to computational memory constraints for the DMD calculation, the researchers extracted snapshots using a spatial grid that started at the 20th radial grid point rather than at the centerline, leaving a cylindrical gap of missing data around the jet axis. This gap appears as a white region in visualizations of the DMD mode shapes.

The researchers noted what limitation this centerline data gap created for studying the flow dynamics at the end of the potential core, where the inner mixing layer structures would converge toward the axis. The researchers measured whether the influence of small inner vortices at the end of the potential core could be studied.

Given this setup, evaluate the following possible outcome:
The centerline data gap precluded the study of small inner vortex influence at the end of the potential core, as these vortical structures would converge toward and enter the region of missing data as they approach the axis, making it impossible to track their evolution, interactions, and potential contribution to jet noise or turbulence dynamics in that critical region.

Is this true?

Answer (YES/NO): YES